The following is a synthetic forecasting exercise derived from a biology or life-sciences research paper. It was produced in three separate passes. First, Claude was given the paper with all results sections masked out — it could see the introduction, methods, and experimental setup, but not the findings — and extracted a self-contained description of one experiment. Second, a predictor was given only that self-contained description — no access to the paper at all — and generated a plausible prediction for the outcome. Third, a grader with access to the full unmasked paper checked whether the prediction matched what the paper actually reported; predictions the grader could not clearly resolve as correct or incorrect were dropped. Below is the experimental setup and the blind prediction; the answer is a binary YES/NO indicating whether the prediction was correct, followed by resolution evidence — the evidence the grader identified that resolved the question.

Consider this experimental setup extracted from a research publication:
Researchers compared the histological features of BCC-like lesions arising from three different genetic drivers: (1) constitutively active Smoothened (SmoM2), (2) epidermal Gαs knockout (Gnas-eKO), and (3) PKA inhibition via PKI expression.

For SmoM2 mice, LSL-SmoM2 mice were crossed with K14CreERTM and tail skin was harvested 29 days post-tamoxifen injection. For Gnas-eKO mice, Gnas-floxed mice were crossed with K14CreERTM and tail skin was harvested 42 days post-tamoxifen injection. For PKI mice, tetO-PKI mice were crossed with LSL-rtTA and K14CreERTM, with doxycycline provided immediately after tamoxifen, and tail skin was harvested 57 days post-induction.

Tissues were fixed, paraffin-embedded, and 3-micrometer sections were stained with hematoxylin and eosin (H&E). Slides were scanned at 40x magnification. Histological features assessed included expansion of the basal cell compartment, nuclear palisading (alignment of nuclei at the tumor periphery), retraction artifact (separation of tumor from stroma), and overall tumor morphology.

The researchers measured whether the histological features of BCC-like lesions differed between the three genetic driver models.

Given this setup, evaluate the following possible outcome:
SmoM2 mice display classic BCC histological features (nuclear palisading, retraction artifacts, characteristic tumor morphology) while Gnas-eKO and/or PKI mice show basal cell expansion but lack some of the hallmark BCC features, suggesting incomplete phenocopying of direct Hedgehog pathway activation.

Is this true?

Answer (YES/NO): NO